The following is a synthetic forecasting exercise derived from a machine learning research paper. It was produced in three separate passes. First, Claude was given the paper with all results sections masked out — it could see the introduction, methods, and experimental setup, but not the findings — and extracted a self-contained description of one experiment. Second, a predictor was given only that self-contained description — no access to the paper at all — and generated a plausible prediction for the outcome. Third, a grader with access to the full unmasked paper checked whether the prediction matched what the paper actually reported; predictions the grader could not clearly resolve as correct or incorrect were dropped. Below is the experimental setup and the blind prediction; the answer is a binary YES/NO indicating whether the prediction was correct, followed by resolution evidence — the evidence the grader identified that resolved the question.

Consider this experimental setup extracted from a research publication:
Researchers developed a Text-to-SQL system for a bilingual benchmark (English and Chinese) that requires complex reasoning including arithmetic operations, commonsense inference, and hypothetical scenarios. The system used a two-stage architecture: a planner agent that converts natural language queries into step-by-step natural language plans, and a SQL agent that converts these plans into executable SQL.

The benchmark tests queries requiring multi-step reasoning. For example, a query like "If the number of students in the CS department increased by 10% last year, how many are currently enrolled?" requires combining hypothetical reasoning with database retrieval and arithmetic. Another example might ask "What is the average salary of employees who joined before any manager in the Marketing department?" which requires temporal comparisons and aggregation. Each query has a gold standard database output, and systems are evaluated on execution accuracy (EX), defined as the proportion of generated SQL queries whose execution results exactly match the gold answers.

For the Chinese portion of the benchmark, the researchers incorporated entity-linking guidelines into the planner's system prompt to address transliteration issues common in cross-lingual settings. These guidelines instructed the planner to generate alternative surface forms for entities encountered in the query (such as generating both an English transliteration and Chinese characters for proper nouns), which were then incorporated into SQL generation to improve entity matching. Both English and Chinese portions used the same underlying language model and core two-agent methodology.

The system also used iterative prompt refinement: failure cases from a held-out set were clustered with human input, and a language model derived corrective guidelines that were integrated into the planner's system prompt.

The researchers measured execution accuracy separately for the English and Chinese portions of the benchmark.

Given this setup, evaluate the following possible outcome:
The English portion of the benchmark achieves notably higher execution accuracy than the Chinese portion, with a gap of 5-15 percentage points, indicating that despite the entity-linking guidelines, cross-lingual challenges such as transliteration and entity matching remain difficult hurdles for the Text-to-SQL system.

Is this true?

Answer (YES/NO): NO